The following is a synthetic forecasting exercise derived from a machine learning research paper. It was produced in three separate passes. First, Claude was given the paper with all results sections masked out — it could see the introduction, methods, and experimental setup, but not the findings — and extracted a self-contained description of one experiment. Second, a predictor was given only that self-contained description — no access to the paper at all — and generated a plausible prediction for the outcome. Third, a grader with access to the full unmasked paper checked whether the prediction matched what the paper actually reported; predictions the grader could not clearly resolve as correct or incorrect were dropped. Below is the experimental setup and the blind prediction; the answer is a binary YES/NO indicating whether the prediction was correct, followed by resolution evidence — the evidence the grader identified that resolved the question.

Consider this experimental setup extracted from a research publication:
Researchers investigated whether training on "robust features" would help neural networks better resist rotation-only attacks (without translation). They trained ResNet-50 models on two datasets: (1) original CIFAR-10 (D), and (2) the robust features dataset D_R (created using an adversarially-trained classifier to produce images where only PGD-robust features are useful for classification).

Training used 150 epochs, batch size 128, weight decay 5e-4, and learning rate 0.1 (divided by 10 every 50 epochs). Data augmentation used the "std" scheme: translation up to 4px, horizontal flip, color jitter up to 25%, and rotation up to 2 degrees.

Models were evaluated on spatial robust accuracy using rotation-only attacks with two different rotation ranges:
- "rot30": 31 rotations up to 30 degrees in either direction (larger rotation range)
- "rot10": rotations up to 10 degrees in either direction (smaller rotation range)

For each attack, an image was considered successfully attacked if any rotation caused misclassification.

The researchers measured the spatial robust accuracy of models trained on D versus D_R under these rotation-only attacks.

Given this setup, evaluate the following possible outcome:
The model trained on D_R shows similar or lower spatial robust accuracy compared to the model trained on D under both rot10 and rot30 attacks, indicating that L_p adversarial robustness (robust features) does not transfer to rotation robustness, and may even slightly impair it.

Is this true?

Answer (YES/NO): YES